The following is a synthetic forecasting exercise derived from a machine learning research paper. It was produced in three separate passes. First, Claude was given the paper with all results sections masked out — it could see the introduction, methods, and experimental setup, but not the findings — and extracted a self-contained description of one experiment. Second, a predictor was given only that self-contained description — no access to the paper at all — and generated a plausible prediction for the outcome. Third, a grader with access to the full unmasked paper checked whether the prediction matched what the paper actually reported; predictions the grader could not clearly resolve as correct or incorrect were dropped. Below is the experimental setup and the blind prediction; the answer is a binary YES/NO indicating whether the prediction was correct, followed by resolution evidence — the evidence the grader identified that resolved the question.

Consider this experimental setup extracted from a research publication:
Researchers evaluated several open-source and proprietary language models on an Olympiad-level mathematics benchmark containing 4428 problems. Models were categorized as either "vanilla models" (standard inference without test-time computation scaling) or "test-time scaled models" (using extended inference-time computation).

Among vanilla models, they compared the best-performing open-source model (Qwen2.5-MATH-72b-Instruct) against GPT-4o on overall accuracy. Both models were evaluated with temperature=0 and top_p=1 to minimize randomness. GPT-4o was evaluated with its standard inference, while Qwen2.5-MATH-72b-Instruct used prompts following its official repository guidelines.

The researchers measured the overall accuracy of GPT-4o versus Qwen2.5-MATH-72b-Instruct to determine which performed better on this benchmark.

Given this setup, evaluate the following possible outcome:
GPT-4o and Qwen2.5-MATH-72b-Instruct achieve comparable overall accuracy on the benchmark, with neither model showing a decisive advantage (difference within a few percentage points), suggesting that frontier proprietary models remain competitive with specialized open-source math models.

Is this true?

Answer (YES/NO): NO